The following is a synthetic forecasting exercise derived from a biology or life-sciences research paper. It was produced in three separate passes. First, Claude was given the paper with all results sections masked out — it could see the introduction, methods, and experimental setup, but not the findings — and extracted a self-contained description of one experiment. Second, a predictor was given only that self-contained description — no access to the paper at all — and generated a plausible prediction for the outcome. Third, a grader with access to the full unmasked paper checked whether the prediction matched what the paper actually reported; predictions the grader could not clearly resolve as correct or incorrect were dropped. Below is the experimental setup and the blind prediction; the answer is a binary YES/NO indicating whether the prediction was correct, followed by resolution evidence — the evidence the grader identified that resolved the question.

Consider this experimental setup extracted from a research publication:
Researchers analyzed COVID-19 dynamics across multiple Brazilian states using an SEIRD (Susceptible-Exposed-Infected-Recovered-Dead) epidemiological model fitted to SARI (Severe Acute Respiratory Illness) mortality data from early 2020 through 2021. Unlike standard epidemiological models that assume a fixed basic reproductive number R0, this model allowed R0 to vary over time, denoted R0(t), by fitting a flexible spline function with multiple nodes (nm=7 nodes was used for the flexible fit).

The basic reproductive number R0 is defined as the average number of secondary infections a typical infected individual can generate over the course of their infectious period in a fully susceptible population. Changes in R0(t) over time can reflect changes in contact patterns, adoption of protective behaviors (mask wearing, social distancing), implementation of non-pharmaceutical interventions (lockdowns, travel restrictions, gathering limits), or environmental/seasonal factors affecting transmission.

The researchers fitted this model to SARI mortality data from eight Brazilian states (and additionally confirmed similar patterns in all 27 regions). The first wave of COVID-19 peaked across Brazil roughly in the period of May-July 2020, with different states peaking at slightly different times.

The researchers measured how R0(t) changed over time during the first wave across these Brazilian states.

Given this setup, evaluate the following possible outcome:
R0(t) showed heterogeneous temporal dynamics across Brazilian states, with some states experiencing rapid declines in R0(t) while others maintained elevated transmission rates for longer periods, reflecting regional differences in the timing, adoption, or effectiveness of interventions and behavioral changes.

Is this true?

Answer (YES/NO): NO